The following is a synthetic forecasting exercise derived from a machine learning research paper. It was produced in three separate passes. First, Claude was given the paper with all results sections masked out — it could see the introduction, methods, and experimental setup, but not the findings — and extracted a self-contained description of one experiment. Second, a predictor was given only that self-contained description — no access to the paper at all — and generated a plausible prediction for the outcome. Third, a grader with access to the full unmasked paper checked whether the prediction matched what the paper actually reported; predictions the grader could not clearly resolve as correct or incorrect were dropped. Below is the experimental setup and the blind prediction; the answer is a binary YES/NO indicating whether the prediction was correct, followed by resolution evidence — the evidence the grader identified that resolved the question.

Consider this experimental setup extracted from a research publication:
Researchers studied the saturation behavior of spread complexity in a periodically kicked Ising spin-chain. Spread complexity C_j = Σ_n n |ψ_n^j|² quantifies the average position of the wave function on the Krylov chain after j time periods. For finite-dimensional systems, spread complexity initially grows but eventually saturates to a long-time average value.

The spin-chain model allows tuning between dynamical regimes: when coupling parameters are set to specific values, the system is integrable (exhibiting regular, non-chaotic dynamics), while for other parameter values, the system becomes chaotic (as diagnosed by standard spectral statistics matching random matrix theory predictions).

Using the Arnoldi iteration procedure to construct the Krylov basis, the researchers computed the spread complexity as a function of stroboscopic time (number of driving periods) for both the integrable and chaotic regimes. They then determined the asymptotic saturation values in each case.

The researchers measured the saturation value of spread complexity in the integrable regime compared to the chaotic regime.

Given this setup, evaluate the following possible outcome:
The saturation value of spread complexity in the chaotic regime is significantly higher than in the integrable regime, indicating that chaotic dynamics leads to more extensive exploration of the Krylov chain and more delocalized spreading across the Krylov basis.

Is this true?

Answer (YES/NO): YES